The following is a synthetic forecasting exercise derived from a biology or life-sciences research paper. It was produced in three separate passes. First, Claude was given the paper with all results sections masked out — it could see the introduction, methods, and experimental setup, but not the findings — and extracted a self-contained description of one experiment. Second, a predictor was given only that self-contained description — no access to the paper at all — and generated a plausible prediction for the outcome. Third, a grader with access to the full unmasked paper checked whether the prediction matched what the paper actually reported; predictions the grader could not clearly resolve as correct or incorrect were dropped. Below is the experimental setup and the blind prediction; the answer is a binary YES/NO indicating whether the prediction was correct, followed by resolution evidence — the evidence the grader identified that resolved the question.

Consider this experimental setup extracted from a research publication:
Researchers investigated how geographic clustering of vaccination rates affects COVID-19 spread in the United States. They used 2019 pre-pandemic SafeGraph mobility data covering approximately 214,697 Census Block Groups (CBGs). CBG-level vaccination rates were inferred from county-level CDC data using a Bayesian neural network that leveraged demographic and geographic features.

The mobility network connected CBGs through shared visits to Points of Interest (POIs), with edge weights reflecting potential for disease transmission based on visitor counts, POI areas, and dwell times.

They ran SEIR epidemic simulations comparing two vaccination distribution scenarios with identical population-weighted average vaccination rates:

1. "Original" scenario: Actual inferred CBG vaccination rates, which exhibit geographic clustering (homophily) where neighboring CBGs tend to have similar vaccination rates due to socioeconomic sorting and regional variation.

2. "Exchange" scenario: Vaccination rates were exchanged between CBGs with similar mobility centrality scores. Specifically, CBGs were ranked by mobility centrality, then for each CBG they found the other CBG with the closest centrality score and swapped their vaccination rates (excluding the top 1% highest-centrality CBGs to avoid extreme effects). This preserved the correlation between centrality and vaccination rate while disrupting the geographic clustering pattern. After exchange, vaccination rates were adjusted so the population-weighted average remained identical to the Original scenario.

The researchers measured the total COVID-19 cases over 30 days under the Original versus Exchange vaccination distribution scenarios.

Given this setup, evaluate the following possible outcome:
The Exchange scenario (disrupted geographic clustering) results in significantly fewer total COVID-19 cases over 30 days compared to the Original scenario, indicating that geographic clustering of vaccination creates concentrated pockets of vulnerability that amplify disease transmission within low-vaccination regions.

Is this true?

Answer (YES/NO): YES